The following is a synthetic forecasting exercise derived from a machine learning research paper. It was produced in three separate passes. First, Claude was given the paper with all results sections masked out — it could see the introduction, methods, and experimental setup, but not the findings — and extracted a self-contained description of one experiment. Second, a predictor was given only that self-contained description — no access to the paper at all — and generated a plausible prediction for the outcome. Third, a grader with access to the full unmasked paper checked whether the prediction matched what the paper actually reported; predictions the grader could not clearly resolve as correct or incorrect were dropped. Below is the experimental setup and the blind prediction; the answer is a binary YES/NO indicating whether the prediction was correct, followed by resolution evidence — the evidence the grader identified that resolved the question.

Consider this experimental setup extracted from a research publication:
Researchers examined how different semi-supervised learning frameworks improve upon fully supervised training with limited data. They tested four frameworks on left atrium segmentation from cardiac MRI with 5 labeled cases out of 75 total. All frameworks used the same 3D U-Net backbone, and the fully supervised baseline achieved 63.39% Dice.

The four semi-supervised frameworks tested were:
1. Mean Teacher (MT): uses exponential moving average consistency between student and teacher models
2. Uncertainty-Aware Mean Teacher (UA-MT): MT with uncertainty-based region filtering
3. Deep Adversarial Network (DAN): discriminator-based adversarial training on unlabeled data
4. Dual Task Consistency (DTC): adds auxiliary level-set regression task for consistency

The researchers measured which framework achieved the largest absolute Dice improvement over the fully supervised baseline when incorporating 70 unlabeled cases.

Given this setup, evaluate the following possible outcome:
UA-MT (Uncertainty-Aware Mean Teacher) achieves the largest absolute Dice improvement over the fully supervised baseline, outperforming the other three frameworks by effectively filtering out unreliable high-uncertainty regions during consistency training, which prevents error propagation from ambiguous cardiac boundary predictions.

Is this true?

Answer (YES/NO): NO